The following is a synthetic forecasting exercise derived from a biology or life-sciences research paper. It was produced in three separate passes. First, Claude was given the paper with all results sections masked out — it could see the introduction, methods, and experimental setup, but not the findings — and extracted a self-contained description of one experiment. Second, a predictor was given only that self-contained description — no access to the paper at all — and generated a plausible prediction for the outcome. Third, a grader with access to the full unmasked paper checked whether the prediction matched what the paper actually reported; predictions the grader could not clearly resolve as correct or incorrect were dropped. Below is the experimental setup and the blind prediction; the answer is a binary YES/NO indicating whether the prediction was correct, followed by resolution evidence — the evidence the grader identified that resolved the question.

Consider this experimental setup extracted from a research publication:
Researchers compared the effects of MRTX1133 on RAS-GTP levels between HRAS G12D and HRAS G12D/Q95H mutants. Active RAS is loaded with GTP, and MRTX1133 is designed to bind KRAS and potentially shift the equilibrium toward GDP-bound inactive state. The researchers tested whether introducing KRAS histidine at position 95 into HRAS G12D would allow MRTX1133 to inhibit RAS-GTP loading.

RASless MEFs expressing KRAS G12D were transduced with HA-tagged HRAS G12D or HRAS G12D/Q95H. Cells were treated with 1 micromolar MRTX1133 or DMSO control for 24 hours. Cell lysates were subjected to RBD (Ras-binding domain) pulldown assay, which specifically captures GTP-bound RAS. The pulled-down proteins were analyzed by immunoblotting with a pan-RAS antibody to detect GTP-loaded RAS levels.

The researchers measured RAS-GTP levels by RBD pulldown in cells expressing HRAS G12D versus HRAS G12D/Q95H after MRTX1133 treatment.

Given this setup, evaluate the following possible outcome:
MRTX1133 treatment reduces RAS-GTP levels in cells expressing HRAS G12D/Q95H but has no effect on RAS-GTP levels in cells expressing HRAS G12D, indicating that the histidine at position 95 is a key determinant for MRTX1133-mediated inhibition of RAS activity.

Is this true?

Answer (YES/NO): YES